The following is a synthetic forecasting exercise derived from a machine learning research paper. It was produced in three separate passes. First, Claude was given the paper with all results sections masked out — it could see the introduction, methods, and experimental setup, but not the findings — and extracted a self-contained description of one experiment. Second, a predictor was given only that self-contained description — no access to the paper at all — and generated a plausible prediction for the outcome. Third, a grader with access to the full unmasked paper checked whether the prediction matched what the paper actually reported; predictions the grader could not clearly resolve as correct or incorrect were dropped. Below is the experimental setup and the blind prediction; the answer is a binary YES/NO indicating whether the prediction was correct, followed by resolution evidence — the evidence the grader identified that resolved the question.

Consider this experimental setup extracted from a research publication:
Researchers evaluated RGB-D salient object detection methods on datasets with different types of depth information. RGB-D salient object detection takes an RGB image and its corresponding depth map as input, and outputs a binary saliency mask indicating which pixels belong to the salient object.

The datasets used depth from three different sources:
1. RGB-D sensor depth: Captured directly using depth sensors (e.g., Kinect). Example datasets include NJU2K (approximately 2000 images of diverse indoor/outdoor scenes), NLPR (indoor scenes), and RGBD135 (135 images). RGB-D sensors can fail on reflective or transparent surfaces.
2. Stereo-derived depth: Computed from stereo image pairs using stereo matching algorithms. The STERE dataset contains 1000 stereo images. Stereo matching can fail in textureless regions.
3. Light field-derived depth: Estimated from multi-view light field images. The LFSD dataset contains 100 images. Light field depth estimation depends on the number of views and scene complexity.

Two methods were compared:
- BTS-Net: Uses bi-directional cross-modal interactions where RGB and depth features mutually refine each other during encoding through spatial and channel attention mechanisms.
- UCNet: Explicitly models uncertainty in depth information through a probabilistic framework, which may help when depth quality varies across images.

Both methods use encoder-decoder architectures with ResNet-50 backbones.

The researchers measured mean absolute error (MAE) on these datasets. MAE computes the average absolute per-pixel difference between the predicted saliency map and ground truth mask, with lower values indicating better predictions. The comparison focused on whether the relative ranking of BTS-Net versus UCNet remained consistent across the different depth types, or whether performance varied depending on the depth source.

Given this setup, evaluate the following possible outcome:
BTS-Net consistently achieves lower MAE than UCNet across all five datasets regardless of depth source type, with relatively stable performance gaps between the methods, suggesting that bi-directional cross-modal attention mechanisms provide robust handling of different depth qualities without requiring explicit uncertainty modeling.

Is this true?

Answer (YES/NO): NO